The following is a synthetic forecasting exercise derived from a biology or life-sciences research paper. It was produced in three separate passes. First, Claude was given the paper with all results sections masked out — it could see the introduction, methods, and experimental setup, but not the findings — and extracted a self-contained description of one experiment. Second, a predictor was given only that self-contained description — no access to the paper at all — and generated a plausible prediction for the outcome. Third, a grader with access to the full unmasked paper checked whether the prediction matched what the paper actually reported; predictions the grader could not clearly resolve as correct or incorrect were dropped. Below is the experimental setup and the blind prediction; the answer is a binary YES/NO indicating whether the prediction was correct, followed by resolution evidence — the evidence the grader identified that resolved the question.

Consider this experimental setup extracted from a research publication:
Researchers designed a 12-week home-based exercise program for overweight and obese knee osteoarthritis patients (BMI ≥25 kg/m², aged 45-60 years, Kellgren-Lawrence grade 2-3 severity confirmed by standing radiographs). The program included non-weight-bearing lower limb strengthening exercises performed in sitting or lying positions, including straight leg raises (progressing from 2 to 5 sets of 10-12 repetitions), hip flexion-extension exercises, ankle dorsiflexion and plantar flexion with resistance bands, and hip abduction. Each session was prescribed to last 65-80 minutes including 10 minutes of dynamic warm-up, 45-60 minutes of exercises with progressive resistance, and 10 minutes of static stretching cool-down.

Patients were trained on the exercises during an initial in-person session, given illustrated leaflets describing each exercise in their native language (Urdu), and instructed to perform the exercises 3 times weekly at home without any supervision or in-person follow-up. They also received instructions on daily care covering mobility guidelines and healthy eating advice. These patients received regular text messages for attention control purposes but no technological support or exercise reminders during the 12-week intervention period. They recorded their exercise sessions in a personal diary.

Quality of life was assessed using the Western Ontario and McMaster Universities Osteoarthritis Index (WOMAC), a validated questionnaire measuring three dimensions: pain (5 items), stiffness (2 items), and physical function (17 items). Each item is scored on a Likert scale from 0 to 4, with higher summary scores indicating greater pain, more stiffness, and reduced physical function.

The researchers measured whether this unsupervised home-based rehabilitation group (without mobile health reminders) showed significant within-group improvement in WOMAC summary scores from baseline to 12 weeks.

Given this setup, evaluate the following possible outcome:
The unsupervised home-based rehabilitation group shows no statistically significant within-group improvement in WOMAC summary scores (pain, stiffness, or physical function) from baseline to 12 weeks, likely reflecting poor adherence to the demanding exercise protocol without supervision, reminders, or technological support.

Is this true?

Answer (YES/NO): NO